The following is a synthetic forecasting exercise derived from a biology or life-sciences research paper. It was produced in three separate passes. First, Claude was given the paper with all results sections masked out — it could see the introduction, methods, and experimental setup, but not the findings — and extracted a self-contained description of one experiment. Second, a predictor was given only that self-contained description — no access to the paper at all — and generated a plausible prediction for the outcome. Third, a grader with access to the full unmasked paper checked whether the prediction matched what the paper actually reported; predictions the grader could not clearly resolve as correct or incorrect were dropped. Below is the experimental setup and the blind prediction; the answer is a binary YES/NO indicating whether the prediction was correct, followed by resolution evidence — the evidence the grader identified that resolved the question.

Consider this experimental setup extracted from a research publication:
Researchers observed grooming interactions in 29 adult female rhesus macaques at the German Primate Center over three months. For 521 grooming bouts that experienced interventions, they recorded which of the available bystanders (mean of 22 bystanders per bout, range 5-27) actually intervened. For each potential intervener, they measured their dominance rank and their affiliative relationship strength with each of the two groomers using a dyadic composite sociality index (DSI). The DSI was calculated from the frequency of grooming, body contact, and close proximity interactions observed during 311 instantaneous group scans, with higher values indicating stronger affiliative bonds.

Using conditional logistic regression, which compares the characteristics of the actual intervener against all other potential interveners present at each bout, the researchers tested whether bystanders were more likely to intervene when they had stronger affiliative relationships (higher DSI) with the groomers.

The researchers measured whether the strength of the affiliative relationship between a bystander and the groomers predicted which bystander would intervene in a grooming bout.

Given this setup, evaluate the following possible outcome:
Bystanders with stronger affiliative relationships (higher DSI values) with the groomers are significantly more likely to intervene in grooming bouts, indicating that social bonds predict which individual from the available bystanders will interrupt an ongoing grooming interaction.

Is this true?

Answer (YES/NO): YES